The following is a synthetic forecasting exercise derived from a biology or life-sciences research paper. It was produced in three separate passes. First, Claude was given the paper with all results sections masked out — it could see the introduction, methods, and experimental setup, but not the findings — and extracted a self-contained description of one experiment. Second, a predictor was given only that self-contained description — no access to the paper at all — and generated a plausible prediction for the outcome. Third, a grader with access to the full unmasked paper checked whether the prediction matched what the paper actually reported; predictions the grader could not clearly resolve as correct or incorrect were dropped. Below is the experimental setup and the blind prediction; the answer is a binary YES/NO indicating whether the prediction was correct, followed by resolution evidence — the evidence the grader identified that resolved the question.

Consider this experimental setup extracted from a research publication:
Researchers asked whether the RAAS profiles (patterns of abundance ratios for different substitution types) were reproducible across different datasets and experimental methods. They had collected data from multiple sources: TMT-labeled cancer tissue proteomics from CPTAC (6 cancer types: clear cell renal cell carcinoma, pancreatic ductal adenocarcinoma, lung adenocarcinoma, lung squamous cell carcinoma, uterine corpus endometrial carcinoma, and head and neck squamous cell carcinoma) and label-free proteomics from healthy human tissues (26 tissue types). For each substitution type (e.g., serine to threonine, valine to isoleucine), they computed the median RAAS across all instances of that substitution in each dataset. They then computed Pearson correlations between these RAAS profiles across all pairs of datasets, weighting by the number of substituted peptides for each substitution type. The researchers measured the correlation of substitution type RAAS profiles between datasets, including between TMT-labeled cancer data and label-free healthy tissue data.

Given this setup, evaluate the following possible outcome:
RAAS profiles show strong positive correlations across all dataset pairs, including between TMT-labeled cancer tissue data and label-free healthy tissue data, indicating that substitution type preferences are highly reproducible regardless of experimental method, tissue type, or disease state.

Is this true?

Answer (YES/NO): YES